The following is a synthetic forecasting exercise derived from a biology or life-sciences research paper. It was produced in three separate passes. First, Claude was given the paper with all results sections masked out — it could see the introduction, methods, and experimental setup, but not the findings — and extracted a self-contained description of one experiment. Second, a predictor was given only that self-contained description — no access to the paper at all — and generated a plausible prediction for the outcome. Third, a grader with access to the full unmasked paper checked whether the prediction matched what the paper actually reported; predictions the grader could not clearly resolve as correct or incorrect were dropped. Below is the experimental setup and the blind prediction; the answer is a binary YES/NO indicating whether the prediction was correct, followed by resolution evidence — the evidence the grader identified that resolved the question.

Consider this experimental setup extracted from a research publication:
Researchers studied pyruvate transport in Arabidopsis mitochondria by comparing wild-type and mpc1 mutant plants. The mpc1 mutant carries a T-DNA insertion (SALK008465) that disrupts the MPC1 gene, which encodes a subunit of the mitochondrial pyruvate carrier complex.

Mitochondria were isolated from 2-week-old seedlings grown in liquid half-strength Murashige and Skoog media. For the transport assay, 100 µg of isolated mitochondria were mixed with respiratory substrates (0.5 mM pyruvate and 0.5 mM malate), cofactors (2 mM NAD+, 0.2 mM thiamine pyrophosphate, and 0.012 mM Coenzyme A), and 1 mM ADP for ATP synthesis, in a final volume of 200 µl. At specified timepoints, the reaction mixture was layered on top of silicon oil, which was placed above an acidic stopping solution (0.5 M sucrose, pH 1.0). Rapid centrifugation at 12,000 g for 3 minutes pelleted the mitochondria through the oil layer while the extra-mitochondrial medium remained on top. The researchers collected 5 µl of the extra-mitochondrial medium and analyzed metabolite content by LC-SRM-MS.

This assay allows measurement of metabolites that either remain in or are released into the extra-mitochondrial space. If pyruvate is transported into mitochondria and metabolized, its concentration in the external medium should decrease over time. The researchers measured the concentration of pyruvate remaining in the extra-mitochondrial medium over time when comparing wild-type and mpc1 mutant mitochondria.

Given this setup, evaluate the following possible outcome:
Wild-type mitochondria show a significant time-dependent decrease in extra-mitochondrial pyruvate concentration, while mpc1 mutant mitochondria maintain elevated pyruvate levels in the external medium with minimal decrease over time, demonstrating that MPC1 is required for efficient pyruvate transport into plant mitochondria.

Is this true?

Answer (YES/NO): YES